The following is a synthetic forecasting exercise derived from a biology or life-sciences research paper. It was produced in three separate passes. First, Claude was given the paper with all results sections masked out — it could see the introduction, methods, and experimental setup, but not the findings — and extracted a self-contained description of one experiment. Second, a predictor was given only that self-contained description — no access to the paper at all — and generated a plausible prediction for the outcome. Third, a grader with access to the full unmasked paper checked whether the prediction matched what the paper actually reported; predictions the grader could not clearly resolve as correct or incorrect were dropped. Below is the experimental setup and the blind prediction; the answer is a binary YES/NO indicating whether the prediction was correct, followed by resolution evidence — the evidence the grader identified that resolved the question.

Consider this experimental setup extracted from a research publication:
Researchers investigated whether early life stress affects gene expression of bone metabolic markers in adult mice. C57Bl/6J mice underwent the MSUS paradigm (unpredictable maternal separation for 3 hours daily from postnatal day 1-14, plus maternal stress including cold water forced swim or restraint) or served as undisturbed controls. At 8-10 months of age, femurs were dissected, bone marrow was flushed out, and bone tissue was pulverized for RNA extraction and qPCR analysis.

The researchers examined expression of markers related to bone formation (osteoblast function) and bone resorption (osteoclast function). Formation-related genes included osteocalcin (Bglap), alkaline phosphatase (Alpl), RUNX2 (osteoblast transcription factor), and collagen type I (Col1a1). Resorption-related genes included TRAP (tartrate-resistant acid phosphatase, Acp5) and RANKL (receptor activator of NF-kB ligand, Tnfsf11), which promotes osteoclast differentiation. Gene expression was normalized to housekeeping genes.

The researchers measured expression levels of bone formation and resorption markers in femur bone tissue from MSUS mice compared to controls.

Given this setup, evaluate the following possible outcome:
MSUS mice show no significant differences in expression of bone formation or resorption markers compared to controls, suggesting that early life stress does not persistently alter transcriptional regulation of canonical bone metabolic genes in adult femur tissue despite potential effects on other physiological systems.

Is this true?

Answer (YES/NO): YES